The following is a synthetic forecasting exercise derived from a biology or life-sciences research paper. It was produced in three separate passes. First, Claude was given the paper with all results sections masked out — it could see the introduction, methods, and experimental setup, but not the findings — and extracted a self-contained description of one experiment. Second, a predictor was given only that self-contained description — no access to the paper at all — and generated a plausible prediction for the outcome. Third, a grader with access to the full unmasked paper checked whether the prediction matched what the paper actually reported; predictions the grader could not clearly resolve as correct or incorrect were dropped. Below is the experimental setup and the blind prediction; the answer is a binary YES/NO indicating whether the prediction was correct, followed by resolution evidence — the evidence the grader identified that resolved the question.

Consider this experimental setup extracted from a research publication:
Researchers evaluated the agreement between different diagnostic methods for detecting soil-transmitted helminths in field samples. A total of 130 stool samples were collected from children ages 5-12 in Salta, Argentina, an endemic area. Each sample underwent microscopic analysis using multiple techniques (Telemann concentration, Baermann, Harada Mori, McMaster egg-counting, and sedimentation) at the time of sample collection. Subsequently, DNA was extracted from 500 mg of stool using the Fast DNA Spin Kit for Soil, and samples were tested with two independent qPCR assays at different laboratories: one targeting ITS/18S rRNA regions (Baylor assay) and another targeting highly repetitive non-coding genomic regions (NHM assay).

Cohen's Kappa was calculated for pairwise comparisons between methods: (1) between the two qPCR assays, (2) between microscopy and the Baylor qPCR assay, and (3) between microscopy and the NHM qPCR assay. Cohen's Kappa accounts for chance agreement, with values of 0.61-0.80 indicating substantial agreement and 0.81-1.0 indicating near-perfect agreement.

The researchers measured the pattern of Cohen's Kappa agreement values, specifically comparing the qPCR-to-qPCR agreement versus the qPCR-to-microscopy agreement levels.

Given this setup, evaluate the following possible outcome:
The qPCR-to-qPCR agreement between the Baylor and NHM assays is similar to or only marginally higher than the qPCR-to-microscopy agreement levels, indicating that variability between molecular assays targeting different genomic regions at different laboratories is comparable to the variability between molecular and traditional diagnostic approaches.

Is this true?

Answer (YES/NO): NO